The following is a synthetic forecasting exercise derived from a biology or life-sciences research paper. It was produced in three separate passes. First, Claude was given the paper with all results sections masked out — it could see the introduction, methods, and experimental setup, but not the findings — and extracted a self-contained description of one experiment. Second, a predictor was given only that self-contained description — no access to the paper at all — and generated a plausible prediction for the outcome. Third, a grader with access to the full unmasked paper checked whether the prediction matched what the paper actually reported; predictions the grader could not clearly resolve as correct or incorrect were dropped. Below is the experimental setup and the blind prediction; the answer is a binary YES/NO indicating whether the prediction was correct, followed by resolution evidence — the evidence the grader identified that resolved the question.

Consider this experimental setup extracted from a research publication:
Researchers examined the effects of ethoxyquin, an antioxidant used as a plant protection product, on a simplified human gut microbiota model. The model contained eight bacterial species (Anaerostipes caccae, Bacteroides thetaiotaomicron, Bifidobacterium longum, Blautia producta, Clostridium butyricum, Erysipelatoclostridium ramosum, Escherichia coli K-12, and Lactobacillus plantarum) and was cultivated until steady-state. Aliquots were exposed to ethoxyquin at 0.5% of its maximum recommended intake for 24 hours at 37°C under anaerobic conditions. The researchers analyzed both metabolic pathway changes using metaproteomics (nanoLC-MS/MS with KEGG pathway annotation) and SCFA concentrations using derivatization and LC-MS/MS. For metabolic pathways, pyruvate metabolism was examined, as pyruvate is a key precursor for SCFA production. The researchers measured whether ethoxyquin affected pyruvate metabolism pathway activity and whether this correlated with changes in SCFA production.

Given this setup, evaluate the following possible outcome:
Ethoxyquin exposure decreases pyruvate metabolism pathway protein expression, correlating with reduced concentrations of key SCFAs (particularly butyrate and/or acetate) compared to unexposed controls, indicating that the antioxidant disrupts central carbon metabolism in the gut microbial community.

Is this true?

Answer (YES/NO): YES